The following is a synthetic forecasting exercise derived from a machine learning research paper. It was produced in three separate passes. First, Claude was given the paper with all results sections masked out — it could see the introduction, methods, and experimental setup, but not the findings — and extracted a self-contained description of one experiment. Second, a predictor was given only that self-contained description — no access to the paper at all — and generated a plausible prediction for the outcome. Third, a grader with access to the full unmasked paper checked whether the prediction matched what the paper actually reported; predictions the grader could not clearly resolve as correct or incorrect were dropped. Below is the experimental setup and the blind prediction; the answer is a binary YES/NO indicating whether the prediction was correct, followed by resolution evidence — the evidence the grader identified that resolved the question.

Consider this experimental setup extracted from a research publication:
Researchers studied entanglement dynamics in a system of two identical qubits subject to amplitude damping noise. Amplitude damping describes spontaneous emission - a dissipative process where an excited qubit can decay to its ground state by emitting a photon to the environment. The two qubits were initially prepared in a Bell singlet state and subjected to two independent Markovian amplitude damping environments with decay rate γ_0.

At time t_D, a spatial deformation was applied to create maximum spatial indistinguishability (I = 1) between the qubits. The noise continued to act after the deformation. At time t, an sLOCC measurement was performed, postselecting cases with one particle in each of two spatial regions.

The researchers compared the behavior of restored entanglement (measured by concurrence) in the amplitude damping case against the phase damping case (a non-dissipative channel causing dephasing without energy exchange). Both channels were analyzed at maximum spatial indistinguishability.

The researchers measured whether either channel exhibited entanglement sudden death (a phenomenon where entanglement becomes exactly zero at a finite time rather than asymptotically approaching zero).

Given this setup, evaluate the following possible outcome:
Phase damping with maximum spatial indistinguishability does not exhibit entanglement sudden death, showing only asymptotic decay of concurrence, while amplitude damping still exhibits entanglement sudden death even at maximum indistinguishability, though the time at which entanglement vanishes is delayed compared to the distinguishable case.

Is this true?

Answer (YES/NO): NO